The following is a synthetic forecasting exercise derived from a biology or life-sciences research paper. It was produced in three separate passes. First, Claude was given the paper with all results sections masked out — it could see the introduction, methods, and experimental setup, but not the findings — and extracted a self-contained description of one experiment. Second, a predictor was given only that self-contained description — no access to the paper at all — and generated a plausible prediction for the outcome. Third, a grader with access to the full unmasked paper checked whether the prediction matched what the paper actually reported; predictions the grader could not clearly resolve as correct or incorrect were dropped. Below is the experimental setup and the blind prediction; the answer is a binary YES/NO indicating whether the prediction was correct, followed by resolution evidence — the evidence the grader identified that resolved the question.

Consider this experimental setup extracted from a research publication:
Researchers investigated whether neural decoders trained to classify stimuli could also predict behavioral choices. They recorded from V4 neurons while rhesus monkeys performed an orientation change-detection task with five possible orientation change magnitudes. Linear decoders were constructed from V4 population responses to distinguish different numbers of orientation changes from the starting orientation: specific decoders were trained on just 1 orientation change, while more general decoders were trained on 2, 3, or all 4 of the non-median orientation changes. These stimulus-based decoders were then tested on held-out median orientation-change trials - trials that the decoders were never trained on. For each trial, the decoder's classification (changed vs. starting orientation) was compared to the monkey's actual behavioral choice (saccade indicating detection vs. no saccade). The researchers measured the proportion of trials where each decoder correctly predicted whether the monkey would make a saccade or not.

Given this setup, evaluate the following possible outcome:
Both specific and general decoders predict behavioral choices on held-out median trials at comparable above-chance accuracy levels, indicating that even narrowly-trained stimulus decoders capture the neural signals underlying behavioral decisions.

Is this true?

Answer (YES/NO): NO